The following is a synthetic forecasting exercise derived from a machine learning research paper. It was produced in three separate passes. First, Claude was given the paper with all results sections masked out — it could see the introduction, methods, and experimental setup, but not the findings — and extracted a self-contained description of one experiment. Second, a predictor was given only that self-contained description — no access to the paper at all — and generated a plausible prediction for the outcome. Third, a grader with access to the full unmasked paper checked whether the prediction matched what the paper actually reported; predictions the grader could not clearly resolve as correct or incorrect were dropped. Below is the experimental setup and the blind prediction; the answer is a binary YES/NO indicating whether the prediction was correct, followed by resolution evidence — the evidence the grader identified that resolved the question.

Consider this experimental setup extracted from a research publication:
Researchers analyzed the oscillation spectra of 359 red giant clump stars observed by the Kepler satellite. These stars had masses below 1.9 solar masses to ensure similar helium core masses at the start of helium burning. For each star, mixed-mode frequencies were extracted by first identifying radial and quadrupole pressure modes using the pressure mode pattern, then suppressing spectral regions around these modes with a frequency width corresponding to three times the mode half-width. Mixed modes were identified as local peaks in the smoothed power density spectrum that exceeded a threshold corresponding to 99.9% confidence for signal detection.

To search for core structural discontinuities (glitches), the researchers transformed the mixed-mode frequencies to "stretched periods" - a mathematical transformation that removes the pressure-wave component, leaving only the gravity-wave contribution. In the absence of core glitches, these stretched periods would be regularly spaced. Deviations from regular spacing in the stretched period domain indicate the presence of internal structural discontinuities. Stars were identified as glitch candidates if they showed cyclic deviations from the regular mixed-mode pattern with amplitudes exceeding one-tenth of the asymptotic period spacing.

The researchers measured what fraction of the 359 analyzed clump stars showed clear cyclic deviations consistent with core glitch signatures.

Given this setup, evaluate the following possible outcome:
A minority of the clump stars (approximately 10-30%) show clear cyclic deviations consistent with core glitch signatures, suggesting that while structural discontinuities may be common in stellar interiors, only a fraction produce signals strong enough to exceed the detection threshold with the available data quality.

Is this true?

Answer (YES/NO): NO